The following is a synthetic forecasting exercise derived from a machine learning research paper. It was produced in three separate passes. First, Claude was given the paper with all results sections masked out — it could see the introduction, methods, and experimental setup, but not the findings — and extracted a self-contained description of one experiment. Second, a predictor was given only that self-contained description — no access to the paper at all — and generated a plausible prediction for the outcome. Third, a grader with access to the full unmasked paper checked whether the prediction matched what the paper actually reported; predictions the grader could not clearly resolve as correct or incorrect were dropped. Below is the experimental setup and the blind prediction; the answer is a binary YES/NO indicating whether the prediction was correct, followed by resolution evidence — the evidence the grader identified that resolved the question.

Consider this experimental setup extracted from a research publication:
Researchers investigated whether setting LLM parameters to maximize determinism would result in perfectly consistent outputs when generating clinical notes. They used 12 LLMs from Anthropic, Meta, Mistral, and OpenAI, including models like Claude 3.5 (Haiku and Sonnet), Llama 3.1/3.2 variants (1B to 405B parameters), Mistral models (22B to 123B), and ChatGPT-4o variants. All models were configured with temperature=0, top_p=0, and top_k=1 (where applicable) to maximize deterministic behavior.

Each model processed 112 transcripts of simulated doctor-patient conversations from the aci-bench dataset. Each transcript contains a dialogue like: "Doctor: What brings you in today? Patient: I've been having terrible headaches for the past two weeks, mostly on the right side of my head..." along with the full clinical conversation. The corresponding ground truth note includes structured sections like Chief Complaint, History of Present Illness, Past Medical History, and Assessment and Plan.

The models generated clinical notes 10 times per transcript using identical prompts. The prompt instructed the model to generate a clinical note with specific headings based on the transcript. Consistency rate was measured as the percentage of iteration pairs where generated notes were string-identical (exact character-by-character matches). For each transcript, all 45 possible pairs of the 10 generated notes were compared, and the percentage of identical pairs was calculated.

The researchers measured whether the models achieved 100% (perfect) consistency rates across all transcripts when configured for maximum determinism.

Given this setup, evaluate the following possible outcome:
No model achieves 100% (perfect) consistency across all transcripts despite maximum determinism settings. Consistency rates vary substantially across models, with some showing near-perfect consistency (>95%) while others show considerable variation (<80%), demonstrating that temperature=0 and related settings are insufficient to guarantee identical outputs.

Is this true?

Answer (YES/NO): NO